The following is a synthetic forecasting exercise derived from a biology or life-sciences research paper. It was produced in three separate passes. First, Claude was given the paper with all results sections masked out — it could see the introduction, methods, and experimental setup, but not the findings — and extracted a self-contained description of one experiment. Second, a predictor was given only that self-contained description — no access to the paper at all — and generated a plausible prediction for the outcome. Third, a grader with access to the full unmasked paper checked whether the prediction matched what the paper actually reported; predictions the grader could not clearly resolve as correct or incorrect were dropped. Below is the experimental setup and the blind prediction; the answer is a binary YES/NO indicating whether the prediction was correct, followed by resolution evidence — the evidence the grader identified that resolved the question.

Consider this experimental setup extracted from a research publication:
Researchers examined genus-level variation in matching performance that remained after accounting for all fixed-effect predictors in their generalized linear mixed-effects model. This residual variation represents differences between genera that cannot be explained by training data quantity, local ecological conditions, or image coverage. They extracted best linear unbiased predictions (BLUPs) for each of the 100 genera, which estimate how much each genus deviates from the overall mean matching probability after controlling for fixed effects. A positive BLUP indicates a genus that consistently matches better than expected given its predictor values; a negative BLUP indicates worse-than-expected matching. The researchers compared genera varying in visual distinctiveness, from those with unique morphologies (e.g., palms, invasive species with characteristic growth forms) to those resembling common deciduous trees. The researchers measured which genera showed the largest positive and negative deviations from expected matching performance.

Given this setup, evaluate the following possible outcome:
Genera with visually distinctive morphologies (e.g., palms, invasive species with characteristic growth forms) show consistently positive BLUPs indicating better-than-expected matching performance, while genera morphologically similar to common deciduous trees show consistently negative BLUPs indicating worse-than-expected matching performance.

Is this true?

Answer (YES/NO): NO